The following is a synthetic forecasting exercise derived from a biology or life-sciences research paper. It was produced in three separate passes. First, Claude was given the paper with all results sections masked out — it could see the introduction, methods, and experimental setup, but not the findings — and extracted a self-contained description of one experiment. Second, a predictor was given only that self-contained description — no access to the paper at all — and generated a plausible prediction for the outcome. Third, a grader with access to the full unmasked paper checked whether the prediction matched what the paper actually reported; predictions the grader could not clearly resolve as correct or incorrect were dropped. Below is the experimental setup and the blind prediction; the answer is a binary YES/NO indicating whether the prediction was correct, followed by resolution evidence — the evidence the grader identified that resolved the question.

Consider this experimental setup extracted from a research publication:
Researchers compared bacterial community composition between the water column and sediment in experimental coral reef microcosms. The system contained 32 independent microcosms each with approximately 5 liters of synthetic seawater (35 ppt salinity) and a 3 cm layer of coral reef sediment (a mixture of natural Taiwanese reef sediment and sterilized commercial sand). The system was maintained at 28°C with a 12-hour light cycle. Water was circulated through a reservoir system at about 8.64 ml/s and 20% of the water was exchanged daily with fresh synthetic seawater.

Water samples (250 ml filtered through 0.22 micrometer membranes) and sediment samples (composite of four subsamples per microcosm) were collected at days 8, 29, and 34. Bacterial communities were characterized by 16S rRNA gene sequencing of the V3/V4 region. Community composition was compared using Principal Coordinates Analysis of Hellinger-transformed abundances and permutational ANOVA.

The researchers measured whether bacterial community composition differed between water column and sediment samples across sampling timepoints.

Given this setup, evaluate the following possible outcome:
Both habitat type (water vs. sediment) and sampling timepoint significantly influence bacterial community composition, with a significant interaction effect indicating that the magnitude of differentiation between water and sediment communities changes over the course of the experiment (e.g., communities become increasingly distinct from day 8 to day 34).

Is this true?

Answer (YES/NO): NO